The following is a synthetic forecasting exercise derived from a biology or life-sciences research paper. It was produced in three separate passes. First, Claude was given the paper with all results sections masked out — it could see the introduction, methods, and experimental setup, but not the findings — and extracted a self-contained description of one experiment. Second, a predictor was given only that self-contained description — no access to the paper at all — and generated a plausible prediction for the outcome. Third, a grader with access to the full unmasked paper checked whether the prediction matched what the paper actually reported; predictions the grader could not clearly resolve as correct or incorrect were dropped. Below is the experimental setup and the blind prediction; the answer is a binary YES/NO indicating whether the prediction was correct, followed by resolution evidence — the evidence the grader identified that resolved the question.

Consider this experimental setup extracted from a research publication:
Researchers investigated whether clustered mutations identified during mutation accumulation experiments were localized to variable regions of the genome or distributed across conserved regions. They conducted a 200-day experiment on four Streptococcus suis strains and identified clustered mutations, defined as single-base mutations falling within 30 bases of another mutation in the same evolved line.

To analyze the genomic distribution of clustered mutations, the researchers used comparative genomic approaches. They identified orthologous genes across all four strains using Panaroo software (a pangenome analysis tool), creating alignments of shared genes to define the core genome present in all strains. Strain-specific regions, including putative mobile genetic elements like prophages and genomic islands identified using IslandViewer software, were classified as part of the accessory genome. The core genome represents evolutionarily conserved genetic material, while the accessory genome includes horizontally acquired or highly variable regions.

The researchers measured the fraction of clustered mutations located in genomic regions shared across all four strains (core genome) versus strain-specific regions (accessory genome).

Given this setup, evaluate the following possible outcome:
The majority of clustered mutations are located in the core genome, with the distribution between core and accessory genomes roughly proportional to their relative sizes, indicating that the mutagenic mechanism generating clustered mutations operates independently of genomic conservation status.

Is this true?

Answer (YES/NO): NO